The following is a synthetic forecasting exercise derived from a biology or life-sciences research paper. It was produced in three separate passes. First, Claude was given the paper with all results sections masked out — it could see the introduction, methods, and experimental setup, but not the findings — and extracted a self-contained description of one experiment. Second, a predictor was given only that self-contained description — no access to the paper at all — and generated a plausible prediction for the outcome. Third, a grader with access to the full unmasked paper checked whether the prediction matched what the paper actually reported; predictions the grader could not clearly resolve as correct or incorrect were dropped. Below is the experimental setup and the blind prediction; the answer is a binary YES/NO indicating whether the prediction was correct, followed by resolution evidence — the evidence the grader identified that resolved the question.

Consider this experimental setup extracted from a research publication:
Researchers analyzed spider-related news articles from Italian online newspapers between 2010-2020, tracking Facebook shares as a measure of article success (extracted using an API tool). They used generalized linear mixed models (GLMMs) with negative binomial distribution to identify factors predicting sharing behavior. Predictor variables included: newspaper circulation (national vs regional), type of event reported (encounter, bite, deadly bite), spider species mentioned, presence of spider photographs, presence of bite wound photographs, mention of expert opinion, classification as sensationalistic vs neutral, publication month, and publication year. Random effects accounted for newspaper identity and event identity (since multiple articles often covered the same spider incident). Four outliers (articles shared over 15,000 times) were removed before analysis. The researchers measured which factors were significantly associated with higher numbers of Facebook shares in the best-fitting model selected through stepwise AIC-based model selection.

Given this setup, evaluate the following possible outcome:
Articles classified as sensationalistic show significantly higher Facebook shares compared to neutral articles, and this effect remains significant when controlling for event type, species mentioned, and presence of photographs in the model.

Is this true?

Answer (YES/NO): NO